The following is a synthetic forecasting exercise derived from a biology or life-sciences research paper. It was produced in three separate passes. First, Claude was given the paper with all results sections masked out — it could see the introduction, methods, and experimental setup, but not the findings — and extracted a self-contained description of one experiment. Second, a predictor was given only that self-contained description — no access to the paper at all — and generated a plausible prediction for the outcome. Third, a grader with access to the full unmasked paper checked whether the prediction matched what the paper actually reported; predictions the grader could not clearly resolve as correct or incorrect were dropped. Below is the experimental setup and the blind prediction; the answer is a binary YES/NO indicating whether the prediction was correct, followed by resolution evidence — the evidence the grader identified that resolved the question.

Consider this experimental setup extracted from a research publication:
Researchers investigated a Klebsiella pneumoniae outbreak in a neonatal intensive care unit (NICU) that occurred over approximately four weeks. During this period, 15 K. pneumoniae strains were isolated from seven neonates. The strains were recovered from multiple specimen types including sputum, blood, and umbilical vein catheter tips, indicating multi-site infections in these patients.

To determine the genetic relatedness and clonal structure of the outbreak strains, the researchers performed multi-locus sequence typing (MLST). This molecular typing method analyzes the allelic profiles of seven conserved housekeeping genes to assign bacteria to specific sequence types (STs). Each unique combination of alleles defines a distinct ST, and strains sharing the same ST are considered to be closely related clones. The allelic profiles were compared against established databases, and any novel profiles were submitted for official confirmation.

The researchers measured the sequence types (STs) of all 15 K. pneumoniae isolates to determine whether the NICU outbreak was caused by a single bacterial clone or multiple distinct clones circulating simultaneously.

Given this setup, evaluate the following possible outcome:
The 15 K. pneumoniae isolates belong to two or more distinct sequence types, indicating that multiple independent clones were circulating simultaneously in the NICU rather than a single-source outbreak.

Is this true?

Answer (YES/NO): YES